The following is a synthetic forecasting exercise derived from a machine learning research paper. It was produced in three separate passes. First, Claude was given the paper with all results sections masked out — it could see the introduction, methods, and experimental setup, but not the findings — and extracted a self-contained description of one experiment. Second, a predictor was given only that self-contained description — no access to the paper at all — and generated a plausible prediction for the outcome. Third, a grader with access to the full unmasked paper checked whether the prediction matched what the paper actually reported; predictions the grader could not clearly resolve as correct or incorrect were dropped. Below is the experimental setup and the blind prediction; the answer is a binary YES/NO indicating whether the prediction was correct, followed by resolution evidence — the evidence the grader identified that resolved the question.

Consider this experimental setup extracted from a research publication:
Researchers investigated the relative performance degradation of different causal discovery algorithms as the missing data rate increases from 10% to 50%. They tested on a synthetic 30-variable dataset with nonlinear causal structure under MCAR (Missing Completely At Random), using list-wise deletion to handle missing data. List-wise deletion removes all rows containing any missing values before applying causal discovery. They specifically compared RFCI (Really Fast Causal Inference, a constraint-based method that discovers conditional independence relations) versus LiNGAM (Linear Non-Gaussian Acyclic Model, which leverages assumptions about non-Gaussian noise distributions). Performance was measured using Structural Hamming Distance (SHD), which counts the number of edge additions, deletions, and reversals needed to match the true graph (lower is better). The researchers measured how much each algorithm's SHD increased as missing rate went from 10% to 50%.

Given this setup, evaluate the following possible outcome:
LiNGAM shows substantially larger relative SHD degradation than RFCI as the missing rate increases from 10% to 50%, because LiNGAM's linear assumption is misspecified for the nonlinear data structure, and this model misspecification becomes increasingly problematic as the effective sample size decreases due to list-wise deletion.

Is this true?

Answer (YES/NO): NO